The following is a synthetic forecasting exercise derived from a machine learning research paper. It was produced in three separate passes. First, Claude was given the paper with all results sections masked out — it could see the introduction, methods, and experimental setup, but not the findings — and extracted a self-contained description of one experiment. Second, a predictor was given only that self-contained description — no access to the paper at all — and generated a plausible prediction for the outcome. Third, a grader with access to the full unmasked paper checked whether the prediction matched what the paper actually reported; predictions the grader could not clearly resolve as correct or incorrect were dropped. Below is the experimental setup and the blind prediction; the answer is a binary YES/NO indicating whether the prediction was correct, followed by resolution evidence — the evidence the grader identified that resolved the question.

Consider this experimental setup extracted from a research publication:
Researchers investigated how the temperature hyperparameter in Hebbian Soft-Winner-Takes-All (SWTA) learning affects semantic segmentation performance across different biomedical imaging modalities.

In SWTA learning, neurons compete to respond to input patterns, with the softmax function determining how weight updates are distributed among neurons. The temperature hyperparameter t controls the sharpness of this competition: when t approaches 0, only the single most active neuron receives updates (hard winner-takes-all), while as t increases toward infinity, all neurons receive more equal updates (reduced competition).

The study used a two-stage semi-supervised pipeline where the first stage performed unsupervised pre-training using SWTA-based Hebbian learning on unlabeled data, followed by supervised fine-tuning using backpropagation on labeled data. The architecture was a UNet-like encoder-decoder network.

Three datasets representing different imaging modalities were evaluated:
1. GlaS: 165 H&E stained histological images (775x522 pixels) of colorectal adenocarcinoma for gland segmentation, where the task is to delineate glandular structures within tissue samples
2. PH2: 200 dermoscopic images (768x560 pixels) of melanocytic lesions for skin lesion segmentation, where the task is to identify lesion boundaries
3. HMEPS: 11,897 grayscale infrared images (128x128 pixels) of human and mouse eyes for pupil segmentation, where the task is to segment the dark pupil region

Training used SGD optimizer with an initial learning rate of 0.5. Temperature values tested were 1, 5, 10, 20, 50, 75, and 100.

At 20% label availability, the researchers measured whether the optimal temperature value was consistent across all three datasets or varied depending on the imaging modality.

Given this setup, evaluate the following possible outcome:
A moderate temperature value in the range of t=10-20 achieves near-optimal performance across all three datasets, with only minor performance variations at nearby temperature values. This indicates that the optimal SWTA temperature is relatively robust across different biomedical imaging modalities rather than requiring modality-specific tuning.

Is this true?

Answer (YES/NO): NO